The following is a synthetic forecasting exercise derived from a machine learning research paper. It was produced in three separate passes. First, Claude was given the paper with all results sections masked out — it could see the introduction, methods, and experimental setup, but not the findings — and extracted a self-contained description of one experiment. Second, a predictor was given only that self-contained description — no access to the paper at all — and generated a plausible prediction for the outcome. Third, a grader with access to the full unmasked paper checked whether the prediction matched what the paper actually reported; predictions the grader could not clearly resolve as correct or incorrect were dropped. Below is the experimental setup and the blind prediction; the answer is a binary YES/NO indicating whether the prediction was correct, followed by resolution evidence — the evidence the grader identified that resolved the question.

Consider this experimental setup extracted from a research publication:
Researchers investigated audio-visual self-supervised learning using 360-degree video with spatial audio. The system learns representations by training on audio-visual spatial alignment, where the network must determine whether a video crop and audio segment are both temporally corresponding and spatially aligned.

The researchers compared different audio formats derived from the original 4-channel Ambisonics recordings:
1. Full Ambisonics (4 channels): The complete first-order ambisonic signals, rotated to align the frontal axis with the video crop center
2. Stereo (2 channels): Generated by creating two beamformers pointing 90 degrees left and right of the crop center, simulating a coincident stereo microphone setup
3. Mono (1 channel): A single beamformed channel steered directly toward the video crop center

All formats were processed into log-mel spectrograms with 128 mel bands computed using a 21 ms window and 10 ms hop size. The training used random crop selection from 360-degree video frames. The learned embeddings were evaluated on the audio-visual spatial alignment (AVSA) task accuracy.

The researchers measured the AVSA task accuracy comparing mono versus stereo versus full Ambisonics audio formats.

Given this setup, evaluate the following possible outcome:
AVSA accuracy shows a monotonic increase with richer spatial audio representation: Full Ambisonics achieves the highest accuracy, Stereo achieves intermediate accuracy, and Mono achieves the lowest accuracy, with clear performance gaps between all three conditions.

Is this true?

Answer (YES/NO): NO